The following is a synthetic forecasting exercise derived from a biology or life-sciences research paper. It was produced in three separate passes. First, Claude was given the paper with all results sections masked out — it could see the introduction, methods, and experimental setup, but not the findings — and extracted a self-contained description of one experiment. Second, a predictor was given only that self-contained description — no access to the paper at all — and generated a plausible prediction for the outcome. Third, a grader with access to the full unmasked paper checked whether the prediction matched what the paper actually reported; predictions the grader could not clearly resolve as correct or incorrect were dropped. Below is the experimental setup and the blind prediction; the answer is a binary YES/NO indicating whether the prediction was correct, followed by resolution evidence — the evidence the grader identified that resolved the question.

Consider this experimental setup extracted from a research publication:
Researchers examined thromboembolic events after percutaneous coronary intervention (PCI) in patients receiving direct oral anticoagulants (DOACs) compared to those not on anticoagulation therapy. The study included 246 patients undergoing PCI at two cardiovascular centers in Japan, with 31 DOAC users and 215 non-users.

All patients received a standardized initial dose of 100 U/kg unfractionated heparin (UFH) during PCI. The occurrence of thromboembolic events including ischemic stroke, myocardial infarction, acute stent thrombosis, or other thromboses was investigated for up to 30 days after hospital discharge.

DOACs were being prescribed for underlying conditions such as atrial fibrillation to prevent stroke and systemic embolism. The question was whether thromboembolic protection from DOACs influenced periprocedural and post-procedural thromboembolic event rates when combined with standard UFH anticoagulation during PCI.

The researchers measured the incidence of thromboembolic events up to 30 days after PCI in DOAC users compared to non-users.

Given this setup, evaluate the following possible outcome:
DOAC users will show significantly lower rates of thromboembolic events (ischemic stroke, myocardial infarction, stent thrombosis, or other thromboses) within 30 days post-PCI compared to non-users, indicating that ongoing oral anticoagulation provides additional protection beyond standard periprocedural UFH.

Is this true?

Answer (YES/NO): NO